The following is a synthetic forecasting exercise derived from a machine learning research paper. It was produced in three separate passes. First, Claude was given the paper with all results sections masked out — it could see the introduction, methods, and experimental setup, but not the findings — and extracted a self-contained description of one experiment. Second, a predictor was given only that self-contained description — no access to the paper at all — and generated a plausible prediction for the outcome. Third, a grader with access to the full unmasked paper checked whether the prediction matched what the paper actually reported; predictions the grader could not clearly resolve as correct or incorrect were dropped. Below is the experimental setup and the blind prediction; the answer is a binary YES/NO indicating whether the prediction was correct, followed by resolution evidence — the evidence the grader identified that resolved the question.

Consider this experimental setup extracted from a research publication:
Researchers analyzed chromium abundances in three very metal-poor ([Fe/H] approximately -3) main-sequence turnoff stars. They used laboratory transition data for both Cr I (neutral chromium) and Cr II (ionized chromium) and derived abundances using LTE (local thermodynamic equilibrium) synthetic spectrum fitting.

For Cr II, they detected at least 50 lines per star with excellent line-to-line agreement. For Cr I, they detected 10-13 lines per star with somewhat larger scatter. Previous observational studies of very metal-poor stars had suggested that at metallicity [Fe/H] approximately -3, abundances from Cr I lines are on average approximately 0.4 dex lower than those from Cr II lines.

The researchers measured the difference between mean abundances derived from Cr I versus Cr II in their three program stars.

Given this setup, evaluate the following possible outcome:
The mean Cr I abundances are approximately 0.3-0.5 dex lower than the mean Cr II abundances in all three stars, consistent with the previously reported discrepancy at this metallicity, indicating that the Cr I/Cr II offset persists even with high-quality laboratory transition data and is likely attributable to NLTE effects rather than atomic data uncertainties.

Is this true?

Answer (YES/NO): NO